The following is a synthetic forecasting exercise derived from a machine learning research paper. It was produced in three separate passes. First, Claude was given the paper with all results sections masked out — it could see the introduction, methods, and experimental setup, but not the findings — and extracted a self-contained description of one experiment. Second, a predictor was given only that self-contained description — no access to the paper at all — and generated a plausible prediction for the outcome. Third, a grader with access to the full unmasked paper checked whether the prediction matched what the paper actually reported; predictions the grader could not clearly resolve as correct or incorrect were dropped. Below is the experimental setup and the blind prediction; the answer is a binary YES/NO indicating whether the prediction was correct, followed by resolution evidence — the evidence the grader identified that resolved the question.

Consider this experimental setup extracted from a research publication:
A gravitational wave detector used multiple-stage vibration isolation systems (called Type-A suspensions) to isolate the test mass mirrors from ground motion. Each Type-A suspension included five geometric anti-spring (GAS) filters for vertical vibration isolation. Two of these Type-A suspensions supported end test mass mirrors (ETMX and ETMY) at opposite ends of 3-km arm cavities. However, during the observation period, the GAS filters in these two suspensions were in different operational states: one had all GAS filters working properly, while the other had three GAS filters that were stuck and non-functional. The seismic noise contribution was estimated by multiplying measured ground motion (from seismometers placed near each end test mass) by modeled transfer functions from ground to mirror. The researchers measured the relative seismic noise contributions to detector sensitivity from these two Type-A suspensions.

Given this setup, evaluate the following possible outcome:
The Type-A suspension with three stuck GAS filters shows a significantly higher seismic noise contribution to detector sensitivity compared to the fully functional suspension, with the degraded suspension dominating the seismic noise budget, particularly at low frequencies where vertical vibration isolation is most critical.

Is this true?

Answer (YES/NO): YES